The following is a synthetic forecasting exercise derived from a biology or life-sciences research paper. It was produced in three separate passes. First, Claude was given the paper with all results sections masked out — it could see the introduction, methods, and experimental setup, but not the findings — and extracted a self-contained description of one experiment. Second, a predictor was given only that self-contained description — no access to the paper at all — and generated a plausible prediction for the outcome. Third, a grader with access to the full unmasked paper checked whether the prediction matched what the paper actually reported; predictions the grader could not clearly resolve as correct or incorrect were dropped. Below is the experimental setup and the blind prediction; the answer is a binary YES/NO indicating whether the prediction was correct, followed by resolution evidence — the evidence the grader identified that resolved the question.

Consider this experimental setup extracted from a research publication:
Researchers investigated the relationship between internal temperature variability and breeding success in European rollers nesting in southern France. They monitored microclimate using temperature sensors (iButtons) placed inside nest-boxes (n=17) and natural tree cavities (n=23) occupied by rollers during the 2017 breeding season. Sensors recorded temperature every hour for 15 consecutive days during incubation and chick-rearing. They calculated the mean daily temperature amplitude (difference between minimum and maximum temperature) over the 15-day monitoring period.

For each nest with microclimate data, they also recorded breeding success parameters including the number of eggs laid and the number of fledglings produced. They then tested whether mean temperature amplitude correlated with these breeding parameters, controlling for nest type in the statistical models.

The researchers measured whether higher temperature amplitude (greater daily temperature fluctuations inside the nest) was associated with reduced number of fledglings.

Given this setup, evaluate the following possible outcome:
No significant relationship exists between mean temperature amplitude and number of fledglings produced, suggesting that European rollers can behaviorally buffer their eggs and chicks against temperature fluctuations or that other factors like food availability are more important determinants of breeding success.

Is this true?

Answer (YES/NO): YES